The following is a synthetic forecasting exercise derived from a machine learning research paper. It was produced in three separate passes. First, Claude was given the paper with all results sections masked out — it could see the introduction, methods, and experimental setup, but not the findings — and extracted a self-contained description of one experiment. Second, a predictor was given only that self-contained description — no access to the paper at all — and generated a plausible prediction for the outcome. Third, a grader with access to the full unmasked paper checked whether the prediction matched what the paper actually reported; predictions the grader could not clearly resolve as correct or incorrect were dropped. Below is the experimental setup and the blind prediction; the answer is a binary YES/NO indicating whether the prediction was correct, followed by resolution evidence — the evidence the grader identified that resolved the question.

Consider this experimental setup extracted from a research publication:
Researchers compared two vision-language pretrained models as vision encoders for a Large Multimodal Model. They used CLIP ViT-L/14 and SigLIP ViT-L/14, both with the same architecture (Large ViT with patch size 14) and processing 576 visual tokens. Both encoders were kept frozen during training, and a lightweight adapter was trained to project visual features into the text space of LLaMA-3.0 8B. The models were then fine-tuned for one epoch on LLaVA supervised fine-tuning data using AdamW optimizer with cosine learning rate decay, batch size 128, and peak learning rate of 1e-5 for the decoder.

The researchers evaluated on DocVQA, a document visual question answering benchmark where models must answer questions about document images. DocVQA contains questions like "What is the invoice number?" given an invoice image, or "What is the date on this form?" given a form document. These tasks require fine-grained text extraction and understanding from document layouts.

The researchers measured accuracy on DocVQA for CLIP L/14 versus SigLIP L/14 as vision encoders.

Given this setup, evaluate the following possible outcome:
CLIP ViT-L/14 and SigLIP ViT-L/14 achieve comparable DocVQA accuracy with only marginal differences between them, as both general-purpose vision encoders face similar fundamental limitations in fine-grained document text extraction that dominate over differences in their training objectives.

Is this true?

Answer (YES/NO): NO